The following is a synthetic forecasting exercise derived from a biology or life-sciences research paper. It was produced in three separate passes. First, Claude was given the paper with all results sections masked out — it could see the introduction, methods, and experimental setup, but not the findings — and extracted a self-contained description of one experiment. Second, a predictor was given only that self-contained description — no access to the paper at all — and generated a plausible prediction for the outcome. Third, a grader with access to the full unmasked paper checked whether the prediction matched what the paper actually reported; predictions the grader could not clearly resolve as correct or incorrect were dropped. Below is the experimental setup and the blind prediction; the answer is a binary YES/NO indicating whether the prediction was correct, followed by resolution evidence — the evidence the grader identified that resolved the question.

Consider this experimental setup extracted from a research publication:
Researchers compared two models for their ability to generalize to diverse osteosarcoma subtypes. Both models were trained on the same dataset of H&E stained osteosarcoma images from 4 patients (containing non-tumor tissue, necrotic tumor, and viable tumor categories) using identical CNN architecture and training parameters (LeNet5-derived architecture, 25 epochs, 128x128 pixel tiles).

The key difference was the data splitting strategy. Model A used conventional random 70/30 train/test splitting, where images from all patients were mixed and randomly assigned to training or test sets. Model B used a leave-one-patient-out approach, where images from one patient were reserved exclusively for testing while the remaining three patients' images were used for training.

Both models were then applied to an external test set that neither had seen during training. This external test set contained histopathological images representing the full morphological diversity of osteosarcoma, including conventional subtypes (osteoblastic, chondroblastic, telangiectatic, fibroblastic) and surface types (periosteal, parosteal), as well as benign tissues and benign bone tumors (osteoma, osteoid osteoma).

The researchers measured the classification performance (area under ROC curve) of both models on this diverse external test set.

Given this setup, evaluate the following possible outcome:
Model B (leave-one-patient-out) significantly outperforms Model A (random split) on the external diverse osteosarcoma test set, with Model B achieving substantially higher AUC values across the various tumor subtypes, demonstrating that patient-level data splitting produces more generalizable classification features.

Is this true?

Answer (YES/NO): NO